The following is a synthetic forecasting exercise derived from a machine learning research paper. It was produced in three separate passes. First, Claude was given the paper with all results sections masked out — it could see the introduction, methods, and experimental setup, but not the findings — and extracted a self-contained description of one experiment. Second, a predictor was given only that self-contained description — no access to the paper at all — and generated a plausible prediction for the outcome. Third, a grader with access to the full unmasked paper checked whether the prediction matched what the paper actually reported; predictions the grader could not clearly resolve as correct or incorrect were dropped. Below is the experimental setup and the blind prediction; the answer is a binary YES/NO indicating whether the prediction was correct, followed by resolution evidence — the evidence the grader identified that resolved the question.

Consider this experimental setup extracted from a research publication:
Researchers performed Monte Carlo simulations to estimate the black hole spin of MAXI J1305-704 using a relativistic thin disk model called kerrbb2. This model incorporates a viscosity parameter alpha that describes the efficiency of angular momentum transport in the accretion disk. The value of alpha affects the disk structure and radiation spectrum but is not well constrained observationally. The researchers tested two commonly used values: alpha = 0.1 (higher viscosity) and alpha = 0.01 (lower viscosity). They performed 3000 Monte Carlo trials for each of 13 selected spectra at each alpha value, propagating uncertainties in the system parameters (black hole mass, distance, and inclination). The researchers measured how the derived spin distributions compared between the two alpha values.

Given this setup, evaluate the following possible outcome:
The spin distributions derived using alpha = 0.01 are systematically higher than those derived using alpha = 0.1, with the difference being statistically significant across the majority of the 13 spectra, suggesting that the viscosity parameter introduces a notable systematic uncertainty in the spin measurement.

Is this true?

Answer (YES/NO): NO